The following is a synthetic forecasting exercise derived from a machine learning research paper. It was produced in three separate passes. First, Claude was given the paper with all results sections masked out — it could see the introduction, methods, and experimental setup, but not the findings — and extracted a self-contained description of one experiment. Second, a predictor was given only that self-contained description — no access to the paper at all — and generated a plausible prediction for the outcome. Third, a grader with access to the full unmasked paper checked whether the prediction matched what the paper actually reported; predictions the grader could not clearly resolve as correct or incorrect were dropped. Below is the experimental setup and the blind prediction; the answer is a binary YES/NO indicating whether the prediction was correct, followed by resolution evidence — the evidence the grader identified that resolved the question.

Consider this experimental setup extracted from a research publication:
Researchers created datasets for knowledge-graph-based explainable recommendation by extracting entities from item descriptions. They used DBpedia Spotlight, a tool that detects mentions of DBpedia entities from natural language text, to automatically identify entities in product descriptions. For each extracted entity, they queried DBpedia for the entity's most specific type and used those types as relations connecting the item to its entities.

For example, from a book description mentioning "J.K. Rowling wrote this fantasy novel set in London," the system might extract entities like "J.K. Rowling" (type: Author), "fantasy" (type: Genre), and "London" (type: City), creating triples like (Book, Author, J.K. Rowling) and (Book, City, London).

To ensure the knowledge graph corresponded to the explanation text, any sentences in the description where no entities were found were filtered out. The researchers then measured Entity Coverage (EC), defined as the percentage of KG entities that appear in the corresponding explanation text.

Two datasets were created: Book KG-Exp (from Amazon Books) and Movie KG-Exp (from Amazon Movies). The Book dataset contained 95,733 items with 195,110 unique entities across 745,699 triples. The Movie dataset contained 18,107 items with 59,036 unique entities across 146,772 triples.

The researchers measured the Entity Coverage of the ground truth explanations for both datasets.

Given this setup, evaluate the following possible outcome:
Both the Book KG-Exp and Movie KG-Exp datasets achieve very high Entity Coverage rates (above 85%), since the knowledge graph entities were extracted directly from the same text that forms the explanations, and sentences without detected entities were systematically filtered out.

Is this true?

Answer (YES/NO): NO